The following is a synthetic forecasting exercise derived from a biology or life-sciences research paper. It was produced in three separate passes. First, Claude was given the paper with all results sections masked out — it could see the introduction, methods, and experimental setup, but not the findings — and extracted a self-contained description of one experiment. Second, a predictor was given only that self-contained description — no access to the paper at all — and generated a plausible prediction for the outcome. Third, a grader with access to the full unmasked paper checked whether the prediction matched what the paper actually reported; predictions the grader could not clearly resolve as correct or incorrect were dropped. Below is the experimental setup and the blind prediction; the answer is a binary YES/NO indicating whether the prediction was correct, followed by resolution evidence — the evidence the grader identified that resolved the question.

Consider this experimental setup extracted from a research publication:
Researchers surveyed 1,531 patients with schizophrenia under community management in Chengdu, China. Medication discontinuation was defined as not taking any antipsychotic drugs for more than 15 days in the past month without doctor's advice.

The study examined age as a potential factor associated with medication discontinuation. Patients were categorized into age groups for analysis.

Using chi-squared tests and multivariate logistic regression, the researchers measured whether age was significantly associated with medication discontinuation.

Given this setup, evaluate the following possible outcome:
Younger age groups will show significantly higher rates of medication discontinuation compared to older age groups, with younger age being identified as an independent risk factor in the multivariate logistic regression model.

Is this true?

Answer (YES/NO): NO